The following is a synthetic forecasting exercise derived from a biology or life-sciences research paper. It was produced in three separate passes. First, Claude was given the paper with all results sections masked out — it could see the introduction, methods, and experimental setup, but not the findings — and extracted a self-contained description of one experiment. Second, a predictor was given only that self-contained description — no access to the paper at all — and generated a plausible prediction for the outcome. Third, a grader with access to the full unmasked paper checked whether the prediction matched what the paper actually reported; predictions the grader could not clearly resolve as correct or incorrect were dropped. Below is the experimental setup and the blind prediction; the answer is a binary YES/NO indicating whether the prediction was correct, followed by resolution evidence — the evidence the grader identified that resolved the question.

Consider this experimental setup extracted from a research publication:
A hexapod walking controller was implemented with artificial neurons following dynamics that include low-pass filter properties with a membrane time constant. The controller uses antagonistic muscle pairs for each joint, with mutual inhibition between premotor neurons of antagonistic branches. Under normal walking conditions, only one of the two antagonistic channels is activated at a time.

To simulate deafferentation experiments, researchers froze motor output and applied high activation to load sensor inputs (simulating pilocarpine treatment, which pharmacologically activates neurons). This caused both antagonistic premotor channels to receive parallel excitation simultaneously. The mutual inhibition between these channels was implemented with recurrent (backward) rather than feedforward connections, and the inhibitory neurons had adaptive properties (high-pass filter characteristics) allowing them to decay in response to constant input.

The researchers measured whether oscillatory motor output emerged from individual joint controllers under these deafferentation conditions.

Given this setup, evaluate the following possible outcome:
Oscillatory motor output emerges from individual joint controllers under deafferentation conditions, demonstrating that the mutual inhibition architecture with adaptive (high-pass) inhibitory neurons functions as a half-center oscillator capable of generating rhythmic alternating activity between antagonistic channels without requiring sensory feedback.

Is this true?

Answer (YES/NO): YES